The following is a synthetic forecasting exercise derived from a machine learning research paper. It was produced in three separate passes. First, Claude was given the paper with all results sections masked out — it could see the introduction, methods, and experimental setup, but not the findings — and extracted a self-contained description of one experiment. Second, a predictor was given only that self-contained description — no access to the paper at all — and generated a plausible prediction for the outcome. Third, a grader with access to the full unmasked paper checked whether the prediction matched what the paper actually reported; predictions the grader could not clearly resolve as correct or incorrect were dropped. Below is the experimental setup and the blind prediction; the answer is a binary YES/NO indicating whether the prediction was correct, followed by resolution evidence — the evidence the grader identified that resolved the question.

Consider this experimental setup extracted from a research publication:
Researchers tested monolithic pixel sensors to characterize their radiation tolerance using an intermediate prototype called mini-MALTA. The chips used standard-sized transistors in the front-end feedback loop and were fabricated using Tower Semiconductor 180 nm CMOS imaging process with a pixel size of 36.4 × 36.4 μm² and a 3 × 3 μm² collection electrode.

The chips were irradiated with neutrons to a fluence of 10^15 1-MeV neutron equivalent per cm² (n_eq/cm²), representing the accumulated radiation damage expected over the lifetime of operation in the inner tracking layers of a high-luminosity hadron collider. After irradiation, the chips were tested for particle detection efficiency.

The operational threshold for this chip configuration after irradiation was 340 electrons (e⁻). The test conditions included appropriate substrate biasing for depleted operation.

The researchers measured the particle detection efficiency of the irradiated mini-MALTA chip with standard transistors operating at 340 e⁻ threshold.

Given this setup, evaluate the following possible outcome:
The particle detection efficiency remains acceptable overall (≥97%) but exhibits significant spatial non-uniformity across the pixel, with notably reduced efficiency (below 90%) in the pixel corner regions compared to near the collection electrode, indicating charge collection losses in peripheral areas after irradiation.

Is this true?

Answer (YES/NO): NO